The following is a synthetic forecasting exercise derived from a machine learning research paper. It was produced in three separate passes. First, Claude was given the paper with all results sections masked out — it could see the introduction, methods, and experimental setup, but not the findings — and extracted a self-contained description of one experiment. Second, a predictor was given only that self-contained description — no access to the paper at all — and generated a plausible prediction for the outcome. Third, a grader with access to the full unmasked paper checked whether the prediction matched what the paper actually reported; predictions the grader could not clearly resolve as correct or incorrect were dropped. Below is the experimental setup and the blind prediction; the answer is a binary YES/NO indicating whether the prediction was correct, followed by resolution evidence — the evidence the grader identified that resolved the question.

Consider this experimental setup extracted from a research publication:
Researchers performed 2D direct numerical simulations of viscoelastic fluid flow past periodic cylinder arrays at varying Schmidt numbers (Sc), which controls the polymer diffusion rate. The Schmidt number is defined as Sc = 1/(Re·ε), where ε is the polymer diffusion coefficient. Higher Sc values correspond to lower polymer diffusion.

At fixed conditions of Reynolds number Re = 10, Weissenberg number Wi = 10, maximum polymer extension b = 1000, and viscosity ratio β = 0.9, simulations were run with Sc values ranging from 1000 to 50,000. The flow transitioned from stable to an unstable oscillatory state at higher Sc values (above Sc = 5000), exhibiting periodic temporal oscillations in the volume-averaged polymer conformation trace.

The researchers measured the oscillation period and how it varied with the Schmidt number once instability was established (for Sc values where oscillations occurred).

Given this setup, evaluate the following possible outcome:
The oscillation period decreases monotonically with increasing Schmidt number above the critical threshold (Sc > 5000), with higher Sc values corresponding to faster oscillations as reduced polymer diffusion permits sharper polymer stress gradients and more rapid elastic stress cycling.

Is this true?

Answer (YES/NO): NO